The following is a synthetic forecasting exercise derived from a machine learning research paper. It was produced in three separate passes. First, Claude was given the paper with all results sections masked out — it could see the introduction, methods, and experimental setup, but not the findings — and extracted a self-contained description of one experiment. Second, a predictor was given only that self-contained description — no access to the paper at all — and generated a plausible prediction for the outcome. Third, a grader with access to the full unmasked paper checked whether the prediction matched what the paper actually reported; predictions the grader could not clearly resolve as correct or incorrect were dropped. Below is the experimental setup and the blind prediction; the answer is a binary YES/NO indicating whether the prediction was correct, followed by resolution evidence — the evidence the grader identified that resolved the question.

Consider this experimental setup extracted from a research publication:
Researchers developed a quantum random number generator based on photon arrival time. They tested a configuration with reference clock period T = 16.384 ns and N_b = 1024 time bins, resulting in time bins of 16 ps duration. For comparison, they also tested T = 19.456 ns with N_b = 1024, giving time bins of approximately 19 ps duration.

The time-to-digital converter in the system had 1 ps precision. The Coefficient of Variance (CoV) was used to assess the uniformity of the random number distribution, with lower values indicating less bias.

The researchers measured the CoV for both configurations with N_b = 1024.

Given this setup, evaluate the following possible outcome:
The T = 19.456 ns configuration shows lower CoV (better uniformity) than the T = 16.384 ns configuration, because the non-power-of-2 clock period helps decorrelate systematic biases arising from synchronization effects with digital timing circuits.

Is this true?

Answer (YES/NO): NO